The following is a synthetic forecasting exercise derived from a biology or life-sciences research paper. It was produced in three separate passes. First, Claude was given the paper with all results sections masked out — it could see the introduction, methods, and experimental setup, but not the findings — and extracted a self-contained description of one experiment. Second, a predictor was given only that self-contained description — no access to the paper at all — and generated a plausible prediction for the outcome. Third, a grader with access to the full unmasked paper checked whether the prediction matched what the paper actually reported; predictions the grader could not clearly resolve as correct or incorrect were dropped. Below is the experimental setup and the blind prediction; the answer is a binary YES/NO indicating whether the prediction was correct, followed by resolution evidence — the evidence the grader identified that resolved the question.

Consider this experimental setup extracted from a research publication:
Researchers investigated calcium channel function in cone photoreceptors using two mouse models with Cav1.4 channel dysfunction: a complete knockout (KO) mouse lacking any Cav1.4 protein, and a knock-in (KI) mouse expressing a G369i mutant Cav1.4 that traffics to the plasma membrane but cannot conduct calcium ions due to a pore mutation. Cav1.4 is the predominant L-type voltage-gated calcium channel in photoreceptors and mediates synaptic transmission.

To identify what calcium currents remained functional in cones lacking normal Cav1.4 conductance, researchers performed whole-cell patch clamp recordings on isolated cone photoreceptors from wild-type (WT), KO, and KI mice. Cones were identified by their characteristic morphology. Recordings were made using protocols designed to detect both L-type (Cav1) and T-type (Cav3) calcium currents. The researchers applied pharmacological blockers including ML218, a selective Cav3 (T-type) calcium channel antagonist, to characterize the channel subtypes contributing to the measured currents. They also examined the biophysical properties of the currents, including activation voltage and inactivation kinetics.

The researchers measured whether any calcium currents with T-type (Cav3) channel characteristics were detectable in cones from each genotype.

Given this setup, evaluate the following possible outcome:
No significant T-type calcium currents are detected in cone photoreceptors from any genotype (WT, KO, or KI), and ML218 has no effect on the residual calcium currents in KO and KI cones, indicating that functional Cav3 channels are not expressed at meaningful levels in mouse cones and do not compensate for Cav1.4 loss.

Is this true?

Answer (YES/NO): NO